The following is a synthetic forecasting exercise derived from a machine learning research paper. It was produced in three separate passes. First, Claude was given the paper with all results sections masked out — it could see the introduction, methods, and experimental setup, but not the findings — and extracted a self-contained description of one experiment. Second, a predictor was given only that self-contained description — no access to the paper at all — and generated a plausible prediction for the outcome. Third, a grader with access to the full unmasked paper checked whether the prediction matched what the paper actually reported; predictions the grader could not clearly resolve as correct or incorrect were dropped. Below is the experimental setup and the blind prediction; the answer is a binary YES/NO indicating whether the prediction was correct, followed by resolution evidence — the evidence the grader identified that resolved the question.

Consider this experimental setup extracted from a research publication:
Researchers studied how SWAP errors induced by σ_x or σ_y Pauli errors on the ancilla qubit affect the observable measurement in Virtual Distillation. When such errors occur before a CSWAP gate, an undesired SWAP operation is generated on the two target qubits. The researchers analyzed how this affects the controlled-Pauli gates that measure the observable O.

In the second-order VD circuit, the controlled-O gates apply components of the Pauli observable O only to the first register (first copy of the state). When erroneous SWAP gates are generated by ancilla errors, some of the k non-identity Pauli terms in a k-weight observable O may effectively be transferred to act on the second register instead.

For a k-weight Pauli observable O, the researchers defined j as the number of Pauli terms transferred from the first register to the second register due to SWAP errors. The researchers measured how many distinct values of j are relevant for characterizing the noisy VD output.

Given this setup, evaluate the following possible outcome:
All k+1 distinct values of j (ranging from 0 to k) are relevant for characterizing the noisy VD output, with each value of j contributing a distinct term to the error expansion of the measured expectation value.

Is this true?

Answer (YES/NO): NO